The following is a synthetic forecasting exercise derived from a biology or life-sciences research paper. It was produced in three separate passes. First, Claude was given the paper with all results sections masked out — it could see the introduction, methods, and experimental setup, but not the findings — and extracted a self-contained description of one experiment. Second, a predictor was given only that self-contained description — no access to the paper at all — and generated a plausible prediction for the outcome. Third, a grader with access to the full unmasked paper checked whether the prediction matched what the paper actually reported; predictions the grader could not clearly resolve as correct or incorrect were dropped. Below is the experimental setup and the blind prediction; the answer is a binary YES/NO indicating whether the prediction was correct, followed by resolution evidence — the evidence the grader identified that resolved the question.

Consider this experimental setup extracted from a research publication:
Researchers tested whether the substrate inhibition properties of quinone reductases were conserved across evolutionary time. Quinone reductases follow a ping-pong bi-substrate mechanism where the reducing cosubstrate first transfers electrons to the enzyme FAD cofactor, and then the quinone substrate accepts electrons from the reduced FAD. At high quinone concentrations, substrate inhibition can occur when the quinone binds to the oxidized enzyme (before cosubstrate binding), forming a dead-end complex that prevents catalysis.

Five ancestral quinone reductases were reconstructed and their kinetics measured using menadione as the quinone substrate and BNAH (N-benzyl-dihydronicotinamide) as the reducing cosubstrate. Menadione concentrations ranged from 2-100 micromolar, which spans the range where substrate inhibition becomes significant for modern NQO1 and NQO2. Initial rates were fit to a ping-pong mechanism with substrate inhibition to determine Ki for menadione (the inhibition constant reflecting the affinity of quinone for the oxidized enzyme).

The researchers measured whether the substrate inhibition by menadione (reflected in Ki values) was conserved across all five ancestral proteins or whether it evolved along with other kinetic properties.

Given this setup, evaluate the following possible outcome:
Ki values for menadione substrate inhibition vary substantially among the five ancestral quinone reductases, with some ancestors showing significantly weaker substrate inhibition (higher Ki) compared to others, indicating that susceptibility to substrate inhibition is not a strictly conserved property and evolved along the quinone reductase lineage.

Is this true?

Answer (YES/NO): YES